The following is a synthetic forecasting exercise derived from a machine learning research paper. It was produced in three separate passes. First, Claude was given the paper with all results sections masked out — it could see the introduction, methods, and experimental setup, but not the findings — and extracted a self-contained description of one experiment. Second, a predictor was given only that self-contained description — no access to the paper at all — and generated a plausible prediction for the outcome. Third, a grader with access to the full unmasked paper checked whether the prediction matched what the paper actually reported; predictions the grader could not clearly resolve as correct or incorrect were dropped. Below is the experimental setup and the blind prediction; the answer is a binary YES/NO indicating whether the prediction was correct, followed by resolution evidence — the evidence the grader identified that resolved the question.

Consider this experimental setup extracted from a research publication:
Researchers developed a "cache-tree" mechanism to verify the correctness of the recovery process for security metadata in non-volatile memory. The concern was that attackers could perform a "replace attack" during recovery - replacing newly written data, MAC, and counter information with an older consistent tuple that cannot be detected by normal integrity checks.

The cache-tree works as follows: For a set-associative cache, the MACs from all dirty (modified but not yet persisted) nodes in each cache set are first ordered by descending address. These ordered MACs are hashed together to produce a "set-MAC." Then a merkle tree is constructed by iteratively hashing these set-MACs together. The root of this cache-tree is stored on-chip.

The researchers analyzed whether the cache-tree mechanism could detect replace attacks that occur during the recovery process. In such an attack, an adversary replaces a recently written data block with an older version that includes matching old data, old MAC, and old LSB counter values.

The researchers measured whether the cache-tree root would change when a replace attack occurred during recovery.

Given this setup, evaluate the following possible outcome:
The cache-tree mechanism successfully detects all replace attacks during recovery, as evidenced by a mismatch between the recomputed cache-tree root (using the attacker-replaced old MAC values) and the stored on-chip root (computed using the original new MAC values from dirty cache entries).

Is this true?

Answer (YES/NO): YES